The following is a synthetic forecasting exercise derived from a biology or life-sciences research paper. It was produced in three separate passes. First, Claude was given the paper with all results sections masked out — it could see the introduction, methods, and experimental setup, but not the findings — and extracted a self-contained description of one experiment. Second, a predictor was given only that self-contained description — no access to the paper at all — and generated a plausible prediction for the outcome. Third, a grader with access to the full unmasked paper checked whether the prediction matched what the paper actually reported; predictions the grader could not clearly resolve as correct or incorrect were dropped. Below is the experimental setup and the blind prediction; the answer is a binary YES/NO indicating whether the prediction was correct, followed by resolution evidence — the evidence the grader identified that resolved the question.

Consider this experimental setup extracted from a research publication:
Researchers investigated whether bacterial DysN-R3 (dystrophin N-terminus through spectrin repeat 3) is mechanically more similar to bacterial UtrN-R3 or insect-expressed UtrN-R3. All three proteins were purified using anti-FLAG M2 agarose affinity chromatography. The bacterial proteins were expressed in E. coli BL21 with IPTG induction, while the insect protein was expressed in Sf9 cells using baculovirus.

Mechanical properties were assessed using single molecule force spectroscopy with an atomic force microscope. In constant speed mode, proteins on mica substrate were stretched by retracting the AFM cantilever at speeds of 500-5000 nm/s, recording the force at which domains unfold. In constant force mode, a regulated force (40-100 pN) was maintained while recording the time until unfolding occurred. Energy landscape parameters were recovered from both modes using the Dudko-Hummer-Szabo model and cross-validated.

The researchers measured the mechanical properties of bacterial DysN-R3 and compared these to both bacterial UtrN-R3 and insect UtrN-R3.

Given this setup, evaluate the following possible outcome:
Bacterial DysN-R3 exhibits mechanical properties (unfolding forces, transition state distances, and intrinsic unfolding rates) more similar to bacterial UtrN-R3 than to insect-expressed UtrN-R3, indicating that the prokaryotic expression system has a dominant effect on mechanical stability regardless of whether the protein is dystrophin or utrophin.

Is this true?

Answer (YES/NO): YES